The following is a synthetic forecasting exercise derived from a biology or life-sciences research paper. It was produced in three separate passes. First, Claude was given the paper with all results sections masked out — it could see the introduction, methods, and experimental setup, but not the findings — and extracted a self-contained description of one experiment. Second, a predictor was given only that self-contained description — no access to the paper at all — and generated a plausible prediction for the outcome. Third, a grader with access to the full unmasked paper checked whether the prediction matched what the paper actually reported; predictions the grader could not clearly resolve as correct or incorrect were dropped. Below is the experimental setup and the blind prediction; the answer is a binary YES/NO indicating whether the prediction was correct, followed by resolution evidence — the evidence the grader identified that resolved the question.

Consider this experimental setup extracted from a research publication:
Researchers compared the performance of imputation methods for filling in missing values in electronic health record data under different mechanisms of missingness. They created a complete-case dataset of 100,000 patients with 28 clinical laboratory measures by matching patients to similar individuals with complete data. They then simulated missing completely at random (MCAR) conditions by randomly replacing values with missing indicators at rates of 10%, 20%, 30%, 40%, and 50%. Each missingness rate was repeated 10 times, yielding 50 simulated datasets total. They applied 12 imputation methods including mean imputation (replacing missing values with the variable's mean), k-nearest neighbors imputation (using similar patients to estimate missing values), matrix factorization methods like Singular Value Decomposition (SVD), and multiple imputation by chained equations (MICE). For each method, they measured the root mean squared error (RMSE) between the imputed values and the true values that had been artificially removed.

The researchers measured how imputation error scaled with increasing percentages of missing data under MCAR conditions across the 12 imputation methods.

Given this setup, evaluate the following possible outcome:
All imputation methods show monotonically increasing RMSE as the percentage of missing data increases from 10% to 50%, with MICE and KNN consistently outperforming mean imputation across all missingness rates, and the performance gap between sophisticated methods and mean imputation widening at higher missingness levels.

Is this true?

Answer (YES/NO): NO